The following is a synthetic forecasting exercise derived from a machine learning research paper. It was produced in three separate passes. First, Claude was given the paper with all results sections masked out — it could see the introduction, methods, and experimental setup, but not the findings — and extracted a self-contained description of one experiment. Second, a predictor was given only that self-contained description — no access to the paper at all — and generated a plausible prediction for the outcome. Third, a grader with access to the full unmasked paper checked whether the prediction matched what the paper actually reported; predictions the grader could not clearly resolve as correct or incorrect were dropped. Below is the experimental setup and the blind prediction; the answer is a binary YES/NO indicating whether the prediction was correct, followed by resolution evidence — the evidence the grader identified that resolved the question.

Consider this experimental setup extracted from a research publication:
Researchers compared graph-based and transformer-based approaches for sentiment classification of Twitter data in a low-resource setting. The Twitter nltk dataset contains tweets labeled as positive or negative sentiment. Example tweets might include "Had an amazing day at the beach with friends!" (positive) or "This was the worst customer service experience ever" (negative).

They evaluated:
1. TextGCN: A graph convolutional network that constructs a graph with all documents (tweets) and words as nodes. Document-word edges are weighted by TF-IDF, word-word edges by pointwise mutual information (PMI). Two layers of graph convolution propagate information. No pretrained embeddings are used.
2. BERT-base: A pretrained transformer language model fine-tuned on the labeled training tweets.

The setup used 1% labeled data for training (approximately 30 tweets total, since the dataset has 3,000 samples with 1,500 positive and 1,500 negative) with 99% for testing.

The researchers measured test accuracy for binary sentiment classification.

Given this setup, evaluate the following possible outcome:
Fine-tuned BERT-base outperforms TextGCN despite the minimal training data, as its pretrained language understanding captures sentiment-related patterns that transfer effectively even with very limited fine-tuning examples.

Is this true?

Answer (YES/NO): NO